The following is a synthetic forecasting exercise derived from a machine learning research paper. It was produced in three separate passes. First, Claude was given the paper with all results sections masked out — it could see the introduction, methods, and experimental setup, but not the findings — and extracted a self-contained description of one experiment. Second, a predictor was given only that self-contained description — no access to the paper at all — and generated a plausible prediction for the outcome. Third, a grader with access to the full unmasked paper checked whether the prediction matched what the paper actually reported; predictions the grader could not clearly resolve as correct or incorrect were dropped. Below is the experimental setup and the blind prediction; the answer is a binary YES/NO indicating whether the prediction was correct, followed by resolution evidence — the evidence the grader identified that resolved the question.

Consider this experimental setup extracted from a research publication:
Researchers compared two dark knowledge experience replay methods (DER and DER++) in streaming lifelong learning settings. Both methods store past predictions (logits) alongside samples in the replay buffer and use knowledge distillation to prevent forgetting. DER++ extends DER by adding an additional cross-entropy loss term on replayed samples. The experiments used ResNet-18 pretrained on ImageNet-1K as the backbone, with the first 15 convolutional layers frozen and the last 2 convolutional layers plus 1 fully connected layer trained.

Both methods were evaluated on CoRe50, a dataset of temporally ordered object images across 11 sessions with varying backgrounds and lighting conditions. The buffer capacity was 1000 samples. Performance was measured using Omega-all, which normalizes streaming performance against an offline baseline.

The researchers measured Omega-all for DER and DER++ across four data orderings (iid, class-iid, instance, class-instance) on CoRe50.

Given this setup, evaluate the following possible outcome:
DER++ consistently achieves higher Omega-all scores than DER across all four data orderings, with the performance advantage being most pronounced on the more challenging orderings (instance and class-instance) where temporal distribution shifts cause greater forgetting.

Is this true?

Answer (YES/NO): NO